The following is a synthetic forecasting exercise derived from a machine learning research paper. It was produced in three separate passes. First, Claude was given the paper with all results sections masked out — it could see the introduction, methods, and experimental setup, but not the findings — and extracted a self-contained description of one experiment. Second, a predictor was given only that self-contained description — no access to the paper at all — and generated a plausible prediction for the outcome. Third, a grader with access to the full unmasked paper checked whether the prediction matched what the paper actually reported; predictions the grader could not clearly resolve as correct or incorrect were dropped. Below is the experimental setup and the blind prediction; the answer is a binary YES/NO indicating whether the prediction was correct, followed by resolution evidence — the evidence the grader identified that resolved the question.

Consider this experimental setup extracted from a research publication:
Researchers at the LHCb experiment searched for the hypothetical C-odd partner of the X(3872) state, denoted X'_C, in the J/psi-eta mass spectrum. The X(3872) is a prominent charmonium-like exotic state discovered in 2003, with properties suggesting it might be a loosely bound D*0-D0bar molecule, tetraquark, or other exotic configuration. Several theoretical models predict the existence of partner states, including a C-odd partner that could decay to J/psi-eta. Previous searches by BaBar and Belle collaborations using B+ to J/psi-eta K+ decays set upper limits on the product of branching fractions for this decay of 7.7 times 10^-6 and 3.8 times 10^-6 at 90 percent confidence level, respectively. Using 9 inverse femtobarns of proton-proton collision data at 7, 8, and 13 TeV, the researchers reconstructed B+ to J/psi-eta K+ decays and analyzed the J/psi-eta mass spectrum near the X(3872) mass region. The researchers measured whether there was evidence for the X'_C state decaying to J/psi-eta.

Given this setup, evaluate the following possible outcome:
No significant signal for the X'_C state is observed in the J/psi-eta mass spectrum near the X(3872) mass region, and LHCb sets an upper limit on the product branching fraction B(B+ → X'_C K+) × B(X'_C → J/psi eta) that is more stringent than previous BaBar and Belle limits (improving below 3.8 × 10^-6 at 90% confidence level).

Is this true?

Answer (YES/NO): YES